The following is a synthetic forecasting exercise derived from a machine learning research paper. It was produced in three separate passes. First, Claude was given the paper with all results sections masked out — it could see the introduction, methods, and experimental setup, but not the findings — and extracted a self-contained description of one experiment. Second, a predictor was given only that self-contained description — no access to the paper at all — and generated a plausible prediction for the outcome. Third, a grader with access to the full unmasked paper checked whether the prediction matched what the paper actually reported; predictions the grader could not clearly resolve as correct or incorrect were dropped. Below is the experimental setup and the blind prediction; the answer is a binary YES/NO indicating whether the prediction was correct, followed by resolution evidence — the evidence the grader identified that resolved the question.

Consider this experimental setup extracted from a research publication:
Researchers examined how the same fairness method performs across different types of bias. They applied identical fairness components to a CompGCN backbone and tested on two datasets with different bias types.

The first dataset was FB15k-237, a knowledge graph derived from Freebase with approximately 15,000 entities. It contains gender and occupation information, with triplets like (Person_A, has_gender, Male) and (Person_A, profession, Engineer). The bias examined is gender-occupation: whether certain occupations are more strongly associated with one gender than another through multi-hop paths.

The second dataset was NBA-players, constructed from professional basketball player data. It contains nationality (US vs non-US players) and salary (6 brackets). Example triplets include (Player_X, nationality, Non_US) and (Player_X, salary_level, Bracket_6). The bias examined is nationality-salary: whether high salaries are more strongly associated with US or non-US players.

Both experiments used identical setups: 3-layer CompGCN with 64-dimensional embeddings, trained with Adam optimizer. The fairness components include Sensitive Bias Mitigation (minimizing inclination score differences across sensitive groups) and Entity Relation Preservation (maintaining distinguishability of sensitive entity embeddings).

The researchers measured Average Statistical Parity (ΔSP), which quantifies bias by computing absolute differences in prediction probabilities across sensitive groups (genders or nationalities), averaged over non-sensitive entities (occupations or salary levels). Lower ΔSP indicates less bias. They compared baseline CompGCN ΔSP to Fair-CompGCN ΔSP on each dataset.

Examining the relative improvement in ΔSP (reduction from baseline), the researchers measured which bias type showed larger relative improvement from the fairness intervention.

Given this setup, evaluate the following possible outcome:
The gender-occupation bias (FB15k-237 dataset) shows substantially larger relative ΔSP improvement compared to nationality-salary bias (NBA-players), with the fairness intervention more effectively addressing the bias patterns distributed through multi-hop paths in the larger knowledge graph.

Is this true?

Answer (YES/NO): YES